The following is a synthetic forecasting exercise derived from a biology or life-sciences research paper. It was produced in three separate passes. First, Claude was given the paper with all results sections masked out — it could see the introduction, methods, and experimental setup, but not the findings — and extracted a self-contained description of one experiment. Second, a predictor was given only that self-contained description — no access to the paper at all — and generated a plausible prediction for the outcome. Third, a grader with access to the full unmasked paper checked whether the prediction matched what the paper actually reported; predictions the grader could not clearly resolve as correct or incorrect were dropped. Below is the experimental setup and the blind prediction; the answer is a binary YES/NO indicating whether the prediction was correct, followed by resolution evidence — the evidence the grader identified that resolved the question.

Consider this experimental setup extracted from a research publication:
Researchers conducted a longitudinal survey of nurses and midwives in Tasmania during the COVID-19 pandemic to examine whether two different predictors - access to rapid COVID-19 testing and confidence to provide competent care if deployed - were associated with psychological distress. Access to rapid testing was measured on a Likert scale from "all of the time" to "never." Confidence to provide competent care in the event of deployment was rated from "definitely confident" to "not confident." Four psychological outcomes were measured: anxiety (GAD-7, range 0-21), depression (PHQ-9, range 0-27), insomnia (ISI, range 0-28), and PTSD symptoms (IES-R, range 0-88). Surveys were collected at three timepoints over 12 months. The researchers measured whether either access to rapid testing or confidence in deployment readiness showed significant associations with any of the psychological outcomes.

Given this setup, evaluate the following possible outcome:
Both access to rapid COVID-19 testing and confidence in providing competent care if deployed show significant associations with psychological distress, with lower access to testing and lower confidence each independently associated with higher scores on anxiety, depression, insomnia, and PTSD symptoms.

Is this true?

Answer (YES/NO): NO